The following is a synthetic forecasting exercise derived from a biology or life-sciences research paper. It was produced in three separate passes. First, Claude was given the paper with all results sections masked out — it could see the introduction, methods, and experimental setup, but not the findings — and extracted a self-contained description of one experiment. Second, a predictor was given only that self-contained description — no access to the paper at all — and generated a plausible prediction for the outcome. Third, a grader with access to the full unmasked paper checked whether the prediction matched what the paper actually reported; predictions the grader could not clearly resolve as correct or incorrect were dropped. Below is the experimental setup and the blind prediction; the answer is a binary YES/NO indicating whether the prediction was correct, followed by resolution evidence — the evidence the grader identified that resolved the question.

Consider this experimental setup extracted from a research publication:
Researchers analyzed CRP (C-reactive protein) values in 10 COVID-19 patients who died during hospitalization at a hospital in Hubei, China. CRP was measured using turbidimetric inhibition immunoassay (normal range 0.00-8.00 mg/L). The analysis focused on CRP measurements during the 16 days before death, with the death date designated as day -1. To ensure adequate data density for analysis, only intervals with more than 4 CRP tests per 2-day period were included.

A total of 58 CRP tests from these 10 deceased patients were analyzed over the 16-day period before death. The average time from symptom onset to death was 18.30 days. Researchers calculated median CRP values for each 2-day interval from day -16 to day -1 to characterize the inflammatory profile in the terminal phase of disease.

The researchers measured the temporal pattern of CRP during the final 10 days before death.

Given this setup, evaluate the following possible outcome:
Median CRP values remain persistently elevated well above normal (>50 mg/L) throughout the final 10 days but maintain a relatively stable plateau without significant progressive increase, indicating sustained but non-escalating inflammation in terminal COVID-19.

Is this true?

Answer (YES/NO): YES